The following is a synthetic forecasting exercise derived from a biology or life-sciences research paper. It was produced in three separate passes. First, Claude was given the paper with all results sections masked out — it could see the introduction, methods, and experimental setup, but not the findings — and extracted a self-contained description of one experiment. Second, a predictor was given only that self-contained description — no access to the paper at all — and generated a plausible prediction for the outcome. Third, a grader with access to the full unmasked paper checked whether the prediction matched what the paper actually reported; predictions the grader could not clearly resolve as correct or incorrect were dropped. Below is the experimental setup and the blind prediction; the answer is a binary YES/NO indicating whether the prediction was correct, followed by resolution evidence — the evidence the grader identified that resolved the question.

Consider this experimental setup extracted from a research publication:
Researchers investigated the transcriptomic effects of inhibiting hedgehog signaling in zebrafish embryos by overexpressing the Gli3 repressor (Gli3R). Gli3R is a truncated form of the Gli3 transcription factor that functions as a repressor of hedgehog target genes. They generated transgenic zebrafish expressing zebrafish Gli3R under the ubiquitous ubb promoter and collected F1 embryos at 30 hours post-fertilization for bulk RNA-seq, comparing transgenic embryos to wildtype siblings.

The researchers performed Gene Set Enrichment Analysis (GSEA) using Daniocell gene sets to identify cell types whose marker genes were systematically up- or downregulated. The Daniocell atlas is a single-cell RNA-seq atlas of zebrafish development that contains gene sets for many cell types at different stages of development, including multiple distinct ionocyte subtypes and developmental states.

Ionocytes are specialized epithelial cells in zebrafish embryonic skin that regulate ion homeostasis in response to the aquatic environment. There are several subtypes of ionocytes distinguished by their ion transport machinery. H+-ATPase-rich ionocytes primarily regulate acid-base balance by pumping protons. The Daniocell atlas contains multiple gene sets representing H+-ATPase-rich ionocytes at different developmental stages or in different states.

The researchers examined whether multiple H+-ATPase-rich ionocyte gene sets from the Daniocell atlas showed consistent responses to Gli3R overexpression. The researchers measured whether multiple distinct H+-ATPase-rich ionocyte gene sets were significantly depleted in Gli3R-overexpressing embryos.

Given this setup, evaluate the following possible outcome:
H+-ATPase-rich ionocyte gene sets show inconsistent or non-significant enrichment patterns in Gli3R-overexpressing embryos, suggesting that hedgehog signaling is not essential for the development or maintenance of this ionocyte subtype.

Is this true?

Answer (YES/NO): NO